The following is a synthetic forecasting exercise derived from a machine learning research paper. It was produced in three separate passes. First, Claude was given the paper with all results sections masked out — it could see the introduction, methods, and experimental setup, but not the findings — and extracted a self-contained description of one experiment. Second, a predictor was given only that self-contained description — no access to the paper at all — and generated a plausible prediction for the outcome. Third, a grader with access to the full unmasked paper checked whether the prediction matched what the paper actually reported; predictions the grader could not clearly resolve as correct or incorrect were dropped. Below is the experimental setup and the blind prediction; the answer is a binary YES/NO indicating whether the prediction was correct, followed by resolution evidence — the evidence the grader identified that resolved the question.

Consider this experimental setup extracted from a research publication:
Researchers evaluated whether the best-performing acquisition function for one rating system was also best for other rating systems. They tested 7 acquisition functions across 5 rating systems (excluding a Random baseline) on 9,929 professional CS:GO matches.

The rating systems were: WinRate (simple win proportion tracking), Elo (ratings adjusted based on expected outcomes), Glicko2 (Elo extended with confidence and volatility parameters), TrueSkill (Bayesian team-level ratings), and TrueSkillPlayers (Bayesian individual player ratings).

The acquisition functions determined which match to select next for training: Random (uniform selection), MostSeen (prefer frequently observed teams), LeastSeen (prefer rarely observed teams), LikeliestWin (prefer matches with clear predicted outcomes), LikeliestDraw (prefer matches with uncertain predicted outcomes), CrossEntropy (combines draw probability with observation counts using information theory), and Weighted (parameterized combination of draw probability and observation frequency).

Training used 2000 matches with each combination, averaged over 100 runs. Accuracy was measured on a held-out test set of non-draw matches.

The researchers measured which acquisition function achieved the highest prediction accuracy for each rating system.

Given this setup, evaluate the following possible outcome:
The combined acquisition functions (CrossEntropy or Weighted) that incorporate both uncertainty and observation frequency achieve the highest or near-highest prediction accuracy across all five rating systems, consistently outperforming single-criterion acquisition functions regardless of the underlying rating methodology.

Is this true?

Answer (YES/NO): YES